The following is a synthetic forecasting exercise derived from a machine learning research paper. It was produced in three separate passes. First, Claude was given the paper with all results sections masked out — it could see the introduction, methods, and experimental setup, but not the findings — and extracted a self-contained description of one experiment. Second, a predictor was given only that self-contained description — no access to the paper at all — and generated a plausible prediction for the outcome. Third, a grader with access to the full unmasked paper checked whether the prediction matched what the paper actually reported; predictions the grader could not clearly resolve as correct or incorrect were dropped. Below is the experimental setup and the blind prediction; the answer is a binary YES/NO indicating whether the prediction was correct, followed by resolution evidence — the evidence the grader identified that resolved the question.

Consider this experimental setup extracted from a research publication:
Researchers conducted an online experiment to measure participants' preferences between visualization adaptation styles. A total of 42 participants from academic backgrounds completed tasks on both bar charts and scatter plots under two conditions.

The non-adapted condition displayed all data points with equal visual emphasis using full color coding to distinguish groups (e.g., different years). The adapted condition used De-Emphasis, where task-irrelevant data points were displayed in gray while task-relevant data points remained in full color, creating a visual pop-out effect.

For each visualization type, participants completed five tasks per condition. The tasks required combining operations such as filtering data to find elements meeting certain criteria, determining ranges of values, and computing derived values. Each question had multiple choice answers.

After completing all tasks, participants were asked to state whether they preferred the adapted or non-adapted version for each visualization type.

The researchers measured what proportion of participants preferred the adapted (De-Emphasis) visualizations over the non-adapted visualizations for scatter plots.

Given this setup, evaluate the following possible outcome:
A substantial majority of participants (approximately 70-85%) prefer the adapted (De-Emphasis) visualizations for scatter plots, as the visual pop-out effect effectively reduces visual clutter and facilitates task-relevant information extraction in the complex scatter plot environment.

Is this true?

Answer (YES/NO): NO